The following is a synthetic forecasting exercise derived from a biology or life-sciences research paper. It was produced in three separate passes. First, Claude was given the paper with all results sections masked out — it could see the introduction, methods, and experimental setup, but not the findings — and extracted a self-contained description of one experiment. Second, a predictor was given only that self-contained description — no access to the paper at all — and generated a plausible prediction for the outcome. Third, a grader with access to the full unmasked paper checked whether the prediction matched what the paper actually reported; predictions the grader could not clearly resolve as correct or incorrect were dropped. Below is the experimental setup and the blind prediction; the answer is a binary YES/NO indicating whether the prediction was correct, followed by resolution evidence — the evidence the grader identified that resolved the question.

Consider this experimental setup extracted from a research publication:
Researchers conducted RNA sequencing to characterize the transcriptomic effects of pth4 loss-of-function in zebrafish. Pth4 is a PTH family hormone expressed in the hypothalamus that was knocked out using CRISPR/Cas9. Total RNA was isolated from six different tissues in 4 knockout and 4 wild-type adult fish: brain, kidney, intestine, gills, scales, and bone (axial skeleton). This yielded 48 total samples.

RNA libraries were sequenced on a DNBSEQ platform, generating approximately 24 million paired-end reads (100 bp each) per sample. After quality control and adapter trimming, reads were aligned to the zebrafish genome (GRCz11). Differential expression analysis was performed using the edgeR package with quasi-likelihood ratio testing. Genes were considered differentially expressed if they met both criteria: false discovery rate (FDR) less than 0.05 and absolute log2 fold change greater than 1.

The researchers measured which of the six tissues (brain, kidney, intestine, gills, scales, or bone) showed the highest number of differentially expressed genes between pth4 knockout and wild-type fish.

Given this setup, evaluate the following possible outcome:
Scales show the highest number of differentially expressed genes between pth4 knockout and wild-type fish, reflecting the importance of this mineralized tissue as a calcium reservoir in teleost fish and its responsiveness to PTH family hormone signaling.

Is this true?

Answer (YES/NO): NO